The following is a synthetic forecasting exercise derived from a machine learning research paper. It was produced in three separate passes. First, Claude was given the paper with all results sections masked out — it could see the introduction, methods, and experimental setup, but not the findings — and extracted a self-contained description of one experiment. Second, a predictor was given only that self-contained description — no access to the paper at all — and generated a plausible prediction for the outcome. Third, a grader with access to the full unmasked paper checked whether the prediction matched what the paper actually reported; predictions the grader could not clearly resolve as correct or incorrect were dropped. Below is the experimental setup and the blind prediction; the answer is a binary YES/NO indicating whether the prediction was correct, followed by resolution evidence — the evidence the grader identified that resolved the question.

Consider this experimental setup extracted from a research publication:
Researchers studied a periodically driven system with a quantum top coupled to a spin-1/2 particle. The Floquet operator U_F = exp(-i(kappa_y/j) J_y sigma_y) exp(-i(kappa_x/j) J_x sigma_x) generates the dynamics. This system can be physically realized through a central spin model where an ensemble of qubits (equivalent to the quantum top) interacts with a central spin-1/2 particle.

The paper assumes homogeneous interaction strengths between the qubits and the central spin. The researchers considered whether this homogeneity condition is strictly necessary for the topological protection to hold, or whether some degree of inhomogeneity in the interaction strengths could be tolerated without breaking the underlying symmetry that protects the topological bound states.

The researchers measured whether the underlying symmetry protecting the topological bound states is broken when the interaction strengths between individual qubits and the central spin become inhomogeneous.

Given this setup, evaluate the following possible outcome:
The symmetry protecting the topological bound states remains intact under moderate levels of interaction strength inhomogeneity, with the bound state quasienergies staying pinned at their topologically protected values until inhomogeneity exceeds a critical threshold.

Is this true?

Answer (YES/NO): NO